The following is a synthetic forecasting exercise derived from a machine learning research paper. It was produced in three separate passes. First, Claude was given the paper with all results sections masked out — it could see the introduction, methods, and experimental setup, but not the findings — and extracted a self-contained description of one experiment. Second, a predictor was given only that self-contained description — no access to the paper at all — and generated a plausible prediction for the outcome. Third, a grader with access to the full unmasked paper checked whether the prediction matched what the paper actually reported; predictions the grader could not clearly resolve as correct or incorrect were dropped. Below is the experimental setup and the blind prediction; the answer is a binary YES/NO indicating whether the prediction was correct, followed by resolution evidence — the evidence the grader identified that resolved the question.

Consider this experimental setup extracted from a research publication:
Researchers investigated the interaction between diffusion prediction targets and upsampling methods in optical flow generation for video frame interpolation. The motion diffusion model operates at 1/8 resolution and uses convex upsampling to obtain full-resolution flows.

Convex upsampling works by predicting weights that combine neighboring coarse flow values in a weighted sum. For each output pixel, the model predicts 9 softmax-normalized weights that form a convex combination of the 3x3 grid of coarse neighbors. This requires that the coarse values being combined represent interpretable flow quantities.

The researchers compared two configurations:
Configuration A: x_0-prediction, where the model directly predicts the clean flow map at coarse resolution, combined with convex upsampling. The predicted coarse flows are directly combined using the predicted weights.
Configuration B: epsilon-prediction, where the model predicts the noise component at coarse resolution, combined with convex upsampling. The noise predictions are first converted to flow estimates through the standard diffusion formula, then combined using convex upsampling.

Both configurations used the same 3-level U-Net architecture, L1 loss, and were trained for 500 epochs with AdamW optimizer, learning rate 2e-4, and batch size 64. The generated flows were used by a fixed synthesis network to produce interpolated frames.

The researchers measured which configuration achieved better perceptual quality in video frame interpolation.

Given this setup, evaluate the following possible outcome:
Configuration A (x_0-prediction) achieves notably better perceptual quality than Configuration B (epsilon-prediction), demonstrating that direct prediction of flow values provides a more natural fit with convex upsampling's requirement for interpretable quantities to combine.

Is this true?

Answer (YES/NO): YES